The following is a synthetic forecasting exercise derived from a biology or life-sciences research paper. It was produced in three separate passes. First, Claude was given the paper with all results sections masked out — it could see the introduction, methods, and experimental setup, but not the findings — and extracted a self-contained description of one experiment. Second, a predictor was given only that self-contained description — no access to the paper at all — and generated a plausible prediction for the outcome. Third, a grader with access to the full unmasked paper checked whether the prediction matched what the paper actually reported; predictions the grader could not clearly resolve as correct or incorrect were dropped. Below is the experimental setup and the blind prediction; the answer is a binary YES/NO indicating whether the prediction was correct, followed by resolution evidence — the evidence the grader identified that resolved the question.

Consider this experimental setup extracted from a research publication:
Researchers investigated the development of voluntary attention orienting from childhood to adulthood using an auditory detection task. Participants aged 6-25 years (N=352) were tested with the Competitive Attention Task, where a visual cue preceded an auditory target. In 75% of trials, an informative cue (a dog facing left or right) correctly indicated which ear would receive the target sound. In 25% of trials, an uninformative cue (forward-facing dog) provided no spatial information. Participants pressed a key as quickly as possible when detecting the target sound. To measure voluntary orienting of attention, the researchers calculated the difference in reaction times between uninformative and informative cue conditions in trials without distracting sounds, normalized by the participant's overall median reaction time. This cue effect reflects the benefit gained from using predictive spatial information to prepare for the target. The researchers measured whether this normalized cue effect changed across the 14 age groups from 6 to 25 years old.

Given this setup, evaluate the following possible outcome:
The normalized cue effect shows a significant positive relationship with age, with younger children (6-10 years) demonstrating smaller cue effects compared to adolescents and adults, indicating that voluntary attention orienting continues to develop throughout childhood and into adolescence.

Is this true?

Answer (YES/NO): NO